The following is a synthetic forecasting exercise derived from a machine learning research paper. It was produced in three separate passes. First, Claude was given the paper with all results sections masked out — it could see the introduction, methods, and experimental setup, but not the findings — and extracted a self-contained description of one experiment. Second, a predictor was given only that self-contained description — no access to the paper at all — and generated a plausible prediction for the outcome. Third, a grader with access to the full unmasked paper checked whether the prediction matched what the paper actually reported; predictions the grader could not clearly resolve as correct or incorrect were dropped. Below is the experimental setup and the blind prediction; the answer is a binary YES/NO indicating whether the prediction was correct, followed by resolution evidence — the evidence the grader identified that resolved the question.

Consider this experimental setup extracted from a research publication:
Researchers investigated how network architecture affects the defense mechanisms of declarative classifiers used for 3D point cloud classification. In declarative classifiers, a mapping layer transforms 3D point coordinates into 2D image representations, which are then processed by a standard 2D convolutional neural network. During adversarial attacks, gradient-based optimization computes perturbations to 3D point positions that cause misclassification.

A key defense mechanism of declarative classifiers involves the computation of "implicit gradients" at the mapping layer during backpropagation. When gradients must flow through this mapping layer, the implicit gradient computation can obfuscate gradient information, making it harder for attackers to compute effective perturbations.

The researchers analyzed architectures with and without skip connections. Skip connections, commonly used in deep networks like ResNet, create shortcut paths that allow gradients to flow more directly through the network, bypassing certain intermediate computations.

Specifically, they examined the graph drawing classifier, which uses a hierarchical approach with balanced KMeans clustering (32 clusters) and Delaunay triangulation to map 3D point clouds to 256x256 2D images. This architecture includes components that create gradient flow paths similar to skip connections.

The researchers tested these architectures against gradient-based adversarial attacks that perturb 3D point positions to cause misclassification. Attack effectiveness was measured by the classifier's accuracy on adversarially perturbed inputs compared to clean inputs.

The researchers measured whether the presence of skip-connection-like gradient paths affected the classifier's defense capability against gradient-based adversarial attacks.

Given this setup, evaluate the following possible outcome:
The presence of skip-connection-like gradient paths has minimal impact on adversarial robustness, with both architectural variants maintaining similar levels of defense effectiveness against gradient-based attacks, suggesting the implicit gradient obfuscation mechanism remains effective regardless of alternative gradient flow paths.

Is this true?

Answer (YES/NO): NO